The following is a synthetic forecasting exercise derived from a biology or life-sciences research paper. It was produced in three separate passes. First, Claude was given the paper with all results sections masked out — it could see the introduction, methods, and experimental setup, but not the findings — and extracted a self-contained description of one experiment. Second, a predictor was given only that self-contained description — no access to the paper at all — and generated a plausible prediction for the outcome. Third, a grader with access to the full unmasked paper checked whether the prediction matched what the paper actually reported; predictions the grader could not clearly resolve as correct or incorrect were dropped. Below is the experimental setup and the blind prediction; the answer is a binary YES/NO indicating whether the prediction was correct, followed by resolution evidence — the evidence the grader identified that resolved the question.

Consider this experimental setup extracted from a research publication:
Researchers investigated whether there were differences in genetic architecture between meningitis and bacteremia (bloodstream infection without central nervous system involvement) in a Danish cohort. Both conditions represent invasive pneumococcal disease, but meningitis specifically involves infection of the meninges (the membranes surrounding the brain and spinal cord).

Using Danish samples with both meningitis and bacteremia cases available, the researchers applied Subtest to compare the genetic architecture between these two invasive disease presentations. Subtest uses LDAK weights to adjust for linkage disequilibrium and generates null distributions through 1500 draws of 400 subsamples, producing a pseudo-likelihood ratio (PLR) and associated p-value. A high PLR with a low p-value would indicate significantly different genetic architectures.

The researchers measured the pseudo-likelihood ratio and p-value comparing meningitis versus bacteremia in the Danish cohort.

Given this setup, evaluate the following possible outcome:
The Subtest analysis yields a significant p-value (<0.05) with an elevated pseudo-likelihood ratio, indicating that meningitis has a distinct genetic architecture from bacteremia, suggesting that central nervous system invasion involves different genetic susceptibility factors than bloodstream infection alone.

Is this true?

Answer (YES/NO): NO